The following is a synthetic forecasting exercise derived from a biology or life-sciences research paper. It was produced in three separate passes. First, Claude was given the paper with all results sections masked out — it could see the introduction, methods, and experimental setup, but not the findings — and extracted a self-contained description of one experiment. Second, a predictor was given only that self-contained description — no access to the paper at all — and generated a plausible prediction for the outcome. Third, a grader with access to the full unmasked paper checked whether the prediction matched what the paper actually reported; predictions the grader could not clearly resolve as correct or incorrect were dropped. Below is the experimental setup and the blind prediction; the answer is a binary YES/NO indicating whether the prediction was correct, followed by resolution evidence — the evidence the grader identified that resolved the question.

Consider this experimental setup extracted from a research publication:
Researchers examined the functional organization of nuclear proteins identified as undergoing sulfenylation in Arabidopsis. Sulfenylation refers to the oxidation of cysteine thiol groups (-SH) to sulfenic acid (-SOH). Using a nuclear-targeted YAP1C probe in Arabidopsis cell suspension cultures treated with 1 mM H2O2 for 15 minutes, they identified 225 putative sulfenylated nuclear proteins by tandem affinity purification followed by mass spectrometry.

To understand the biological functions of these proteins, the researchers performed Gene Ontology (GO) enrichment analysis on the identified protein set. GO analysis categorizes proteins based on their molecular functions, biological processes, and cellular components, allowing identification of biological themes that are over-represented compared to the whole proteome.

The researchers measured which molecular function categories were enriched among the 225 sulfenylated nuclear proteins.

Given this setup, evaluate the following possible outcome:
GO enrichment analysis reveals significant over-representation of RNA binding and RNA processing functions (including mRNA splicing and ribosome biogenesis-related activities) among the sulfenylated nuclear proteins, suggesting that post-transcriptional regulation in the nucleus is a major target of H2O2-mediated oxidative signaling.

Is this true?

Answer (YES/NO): NO